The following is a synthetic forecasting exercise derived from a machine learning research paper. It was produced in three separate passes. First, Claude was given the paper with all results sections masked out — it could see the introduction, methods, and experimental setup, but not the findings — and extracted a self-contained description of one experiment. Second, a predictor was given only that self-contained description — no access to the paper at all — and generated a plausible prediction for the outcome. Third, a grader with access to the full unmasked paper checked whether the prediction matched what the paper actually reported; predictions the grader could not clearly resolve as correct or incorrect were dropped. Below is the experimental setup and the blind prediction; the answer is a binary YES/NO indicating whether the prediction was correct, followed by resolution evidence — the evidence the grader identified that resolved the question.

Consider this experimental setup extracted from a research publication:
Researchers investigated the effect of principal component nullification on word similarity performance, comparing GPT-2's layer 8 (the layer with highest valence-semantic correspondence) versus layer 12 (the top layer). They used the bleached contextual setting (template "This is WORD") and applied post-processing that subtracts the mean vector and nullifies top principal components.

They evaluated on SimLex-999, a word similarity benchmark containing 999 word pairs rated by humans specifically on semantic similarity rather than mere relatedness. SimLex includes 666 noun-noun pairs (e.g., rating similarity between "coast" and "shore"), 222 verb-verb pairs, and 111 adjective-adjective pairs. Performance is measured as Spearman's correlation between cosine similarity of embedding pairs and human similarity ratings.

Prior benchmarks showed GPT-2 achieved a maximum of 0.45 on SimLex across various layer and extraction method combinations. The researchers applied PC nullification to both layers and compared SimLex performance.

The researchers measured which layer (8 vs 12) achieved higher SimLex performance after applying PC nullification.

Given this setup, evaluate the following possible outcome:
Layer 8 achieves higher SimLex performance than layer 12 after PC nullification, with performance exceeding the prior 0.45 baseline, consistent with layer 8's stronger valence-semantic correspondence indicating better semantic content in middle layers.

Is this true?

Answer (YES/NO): YES